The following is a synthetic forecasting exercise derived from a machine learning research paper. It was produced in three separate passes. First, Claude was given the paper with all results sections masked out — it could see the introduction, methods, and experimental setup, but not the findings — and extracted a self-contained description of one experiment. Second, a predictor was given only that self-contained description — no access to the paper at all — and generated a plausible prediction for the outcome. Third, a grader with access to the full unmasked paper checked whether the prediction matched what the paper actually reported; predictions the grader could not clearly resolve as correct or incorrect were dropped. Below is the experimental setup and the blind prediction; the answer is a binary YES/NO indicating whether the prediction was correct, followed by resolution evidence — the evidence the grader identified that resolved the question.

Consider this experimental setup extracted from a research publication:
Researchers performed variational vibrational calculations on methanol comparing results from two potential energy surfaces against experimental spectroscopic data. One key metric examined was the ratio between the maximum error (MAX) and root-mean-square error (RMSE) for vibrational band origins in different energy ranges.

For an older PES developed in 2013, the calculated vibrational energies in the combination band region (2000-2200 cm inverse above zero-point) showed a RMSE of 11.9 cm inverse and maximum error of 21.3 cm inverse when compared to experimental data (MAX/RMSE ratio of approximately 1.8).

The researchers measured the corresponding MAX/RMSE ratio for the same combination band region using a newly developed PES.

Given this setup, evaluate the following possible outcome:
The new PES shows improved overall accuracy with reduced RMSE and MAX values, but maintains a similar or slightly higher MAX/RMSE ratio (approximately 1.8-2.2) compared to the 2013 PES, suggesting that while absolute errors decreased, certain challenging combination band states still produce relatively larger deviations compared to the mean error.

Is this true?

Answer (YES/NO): YES